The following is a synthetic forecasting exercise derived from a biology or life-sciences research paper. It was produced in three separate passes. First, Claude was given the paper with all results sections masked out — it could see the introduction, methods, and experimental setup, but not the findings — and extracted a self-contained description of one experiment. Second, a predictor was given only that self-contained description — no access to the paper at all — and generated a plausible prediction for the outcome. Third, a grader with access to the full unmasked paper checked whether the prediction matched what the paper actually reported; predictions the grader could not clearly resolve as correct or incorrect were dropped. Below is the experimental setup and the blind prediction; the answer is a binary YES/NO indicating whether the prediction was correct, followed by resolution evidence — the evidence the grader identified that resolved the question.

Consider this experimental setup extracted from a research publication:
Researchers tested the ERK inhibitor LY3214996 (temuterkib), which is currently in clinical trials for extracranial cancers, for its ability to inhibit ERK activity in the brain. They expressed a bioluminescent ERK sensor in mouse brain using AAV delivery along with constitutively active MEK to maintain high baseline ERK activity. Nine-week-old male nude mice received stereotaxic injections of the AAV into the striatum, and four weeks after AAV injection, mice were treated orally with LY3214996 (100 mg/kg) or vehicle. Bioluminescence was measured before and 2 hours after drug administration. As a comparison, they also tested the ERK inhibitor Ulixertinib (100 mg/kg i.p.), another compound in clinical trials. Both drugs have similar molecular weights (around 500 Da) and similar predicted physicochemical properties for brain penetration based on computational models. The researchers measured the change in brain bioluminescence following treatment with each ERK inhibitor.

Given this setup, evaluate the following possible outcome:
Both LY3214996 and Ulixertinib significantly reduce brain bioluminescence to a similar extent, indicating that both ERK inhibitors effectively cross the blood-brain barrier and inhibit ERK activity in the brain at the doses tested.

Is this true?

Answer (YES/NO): NO